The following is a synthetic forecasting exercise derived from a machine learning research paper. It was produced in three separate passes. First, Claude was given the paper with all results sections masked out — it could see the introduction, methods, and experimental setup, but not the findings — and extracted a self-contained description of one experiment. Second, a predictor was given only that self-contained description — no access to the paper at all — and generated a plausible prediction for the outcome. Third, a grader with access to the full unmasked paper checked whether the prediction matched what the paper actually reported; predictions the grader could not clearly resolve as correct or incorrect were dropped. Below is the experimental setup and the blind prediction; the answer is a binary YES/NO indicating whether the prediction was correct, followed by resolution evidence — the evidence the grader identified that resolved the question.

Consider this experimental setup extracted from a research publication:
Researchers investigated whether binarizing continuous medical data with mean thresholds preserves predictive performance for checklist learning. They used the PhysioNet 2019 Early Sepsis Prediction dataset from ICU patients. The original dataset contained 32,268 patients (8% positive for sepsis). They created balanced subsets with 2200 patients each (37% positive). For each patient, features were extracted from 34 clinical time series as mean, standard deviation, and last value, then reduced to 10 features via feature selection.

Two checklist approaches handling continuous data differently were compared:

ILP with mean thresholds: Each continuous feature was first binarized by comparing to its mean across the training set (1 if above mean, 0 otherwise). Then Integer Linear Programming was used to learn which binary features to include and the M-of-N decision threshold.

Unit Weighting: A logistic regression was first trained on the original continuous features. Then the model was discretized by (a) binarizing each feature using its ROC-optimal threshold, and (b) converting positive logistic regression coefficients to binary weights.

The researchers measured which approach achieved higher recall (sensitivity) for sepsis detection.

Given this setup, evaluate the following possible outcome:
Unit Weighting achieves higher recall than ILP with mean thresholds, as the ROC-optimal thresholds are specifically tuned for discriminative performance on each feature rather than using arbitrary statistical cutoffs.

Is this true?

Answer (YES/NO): YES